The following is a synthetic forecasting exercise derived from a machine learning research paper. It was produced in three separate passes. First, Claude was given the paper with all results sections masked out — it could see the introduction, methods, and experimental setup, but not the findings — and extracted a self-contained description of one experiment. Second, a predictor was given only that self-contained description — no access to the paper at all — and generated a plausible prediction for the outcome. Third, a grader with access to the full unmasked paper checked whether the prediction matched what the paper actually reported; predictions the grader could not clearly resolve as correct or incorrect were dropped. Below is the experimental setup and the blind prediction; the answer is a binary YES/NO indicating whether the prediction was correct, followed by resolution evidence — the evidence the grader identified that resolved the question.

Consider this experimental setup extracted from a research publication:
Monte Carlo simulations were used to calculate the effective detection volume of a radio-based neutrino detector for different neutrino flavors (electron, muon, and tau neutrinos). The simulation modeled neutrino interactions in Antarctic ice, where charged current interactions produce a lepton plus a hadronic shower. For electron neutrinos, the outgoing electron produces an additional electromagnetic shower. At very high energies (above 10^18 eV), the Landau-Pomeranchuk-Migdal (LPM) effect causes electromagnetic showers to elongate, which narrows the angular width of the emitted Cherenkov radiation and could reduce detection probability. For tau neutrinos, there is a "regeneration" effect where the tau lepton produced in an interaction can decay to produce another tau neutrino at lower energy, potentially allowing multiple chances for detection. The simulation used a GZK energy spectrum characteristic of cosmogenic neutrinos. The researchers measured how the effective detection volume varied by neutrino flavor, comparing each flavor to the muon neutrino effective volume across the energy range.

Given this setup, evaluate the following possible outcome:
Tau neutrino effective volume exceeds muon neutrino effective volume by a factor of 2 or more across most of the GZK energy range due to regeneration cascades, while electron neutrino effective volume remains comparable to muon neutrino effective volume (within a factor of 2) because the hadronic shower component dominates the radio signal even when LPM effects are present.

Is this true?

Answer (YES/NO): NO